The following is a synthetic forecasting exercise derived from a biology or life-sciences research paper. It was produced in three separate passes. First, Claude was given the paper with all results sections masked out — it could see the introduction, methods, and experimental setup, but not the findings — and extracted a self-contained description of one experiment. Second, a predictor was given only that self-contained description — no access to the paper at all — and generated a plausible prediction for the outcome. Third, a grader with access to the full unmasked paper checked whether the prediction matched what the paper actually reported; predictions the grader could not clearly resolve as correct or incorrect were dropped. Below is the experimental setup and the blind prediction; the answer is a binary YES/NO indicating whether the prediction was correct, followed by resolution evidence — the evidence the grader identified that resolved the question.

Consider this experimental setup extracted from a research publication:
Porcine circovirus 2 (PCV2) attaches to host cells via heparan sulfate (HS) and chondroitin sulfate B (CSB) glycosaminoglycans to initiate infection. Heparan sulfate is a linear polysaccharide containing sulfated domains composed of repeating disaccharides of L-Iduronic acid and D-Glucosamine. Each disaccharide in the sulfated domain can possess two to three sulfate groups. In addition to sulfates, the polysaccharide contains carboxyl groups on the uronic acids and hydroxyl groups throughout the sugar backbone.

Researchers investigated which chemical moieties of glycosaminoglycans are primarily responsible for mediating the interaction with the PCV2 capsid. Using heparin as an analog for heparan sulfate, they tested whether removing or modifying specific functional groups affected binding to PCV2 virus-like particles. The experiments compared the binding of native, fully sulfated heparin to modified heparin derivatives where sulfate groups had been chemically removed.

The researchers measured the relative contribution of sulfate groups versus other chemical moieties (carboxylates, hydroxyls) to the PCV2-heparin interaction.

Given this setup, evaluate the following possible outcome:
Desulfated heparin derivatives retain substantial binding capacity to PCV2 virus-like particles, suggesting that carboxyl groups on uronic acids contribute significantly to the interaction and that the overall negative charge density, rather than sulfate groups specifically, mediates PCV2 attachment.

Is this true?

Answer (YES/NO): NO